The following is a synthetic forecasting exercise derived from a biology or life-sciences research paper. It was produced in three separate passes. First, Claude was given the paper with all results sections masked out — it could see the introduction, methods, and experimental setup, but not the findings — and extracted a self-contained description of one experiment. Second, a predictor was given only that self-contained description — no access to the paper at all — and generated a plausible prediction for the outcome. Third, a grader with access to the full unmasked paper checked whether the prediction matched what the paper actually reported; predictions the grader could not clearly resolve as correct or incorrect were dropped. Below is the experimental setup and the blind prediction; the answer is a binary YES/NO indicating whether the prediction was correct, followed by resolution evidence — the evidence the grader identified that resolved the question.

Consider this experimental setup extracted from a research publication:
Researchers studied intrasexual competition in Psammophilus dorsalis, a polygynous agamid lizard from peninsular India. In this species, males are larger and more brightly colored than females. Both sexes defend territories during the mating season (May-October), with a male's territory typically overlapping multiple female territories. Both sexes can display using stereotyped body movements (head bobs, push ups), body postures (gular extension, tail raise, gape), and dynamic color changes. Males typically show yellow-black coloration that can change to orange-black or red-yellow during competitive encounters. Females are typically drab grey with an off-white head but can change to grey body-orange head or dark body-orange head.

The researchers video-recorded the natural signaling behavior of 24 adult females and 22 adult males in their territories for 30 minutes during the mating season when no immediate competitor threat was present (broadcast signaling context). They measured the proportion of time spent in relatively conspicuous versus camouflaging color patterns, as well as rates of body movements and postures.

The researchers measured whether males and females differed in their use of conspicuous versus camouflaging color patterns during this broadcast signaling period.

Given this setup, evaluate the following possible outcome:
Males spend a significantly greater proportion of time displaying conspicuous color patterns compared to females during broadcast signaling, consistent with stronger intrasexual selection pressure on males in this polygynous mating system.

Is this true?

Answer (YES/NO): YES